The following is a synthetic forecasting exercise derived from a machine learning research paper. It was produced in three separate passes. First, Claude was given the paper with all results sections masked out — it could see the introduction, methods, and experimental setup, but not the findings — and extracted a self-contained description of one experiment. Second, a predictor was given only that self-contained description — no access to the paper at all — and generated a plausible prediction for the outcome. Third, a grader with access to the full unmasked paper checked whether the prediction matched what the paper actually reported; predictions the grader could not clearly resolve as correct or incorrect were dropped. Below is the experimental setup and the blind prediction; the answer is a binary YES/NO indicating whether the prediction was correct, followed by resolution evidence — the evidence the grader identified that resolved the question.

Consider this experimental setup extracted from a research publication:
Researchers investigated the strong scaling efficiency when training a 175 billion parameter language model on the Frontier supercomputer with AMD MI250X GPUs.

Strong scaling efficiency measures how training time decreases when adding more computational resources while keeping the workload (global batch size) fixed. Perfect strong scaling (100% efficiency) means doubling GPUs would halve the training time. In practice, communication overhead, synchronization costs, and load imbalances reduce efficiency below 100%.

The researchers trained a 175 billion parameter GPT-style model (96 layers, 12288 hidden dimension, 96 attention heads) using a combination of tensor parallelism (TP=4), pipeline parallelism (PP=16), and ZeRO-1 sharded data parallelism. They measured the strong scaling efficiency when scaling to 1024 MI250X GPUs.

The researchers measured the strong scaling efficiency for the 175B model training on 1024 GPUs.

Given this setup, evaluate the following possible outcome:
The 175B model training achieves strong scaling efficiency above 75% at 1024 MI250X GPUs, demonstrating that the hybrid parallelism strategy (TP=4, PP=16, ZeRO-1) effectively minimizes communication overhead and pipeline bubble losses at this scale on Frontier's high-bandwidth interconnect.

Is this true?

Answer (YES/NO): YES